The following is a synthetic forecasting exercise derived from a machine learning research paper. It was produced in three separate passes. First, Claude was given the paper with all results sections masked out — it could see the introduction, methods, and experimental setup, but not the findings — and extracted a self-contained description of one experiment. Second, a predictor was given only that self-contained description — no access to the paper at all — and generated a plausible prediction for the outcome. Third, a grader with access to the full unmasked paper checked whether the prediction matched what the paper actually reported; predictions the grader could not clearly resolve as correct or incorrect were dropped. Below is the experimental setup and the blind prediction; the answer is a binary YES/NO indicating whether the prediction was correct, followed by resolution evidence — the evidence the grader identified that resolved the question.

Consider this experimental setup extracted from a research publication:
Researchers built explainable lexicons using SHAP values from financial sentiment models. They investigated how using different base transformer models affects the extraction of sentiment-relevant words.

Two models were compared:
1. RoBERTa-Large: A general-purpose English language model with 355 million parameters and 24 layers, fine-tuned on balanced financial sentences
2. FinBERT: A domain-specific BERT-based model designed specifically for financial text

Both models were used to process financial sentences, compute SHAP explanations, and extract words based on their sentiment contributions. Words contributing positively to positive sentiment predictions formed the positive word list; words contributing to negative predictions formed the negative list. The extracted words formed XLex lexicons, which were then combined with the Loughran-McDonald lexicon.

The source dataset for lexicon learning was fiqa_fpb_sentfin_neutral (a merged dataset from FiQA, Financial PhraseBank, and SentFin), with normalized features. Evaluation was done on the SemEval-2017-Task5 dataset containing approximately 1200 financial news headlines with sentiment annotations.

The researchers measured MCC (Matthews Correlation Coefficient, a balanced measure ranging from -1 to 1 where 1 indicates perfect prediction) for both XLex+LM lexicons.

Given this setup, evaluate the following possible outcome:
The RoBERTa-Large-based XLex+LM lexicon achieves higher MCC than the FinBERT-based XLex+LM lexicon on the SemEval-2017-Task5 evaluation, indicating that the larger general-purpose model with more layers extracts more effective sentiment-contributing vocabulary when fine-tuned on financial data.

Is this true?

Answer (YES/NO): NO